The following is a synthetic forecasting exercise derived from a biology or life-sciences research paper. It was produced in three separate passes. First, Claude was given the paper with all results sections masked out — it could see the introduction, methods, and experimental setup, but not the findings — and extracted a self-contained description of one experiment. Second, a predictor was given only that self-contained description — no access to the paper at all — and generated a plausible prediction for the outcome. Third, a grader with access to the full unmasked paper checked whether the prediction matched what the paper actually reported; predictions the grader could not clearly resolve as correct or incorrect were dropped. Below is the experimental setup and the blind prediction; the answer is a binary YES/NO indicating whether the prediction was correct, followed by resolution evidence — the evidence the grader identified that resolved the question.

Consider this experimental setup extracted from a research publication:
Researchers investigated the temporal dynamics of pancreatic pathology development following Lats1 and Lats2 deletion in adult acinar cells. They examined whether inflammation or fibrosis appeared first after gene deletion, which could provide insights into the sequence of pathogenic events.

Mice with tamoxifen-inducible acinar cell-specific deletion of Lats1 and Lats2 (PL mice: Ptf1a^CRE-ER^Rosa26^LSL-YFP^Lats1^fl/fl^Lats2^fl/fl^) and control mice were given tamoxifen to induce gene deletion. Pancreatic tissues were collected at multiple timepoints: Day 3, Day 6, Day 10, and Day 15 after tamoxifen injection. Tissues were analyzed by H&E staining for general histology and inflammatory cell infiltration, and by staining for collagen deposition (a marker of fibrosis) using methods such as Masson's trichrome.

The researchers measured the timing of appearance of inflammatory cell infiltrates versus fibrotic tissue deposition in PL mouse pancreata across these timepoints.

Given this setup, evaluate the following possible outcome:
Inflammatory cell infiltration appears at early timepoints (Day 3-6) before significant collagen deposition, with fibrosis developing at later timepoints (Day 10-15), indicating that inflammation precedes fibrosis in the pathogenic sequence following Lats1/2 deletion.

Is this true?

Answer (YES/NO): NO